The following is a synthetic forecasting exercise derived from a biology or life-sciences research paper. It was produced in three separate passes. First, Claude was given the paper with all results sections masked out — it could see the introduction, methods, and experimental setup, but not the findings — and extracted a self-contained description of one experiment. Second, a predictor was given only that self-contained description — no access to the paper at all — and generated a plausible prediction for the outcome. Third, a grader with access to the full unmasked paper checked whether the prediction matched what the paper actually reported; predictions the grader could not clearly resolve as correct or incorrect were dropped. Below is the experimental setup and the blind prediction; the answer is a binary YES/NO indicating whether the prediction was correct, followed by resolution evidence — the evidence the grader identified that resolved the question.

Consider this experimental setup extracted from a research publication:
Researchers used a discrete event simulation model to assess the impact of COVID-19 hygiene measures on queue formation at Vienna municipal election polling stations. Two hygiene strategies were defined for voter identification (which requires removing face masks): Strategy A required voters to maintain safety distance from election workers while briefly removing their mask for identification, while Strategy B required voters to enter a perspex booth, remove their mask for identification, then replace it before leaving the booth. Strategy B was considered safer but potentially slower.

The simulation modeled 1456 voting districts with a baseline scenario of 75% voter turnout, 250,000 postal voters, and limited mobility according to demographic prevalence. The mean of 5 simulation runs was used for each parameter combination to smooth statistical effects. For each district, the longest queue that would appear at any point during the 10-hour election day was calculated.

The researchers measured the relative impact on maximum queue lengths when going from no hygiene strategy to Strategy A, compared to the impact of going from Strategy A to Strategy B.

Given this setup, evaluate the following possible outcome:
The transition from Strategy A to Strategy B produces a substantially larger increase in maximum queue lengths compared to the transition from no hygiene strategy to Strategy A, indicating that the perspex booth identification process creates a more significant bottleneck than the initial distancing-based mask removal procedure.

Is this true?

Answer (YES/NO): NO